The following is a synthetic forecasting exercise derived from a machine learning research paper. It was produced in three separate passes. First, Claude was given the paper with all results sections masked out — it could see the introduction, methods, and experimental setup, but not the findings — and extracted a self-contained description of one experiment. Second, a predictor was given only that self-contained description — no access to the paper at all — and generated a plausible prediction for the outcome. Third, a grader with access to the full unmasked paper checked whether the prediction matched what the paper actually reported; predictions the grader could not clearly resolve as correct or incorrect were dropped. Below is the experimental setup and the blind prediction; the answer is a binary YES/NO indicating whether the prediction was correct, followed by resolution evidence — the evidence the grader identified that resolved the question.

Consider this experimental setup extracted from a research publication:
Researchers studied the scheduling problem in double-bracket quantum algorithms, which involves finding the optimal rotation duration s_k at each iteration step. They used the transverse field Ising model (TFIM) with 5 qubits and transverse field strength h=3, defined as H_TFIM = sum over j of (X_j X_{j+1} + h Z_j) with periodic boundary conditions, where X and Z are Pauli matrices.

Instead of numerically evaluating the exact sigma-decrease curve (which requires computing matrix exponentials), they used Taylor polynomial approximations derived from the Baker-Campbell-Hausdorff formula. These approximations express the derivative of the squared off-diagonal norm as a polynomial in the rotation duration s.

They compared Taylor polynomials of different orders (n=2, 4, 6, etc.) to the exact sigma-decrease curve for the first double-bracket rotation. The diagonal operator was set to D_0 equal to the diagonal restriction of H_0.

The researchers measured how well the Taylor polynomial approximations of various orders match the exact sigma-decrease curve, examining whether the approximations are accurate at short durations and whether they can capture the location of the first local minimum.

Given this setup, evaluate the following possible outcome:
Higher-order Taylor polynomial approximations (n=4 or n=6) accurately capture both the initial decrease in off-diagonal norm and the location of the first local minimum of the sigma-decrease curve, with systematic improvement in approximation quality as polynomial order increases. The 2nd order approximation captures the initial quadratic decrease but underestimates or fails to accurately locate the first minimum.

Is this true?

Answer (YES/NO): NO